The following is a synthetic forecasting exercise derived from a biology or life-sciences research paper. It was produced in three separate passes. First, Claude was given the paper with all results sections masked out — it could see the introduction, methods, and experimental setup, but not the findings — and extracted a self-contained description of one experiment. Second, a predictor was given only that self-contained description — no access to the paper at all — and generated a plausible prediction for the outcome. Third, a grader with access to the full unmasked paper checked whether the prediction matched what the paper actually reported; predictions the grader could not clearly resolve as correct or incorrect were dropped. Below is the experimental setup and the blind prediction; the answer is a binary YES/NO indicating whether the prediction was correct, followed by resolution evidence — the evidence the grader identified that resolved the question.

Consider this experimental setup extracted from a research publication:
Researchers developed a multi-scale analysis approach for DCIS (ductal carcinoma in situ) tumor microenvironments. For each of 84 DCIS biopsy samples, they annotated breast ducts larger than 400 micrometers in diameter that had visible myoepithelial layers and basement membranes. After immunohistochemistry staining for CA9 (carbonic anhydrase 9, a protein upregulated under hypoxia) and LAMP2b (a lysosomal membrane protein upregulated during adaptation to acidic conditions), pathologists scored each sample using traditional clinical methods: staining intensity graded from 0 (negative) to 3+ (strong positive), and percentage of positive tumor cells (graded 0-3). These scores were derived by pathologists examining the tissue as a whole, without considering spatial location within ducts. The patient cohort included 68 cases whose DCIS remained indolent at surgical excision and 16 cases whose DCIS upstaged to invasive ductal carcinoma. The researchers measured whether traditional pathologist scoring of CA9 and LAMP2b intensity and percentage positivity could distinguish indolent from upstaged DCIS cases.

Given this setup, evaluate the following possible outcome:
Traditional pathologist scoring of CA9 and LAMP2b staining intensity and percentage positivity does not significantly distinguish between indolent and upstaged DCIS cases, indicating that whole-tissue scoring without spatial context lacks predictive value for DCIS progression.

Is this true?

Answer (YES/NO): YES